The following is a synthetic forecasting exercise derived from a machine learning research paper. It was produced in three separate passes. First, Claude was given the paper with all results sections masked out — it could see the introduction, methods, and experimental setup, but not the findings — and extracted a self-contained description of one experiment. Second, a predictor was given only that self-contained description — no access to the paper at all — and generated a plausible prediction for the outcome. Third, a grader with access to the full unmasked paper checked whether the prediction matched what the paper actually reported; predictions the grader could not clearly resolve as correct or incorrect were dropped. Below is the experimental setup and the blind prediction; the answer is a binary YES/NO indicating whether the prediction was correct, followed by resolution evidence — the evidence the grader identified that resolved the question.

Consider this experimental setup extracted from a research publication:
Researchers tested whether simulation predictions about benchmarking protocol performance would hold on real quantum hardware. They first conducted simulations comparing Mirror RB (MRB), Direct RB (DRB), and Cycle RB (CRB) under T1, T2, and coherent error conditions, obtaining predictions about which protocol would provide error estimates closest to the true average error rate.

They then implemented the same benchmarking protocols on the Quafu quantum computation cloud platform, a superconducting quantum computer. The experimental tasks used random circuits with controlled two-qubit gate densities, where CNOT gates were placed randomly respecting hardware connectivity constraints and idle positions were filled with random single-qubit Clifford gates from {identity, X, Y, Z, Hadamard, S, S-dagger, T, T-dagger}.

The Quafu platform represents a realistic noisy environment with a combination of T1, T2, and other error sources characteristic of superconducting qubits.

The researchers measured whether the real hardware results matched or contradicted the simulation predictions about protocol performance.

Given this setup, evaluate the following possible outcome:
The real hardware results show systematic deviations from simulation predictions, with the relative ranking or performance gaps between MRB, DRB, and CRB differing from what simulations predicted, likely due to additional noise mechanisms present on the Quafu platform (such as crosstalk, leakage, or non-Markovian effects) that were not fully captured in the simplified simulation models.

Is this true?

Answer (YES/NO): NO